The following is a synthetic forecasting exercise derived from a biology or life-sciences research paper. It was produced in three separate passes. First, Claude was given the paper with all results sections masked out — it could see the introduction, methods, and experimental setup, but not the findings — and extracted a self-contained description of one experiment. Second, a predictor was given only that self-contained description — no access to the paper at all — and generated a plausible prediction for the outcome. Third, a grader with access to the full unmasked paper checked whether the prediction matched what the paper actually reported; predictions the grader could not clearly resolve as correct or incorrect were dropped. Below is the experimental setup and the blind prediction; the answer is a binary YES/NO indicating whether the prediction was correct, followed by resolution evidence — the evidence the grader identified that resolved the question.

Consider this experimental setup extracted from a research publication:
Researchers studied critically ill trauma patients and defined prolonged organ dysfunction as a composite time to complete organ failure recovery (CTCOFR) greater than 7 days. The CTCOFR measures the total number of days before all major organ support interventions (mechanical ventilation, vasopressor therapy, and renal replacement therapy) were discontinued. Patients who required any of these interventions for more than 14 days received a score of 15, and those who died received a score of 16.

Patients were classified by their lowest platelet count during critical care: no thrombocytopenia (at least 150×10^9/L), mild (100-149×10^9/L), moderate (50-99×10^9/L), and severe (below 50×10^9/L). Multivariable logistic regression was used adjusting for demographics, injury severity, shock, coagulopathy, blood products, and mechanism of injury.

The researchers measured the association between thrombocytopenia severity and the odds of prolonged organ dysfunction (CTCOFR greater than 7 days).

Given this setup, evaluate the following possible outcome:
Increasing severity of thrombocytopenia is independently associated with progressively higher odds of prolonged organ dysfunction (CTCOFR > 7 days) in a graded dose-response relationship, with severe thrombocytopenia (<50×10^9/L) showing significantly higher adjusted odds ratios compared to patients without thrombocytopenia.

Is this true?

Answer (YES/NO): NO